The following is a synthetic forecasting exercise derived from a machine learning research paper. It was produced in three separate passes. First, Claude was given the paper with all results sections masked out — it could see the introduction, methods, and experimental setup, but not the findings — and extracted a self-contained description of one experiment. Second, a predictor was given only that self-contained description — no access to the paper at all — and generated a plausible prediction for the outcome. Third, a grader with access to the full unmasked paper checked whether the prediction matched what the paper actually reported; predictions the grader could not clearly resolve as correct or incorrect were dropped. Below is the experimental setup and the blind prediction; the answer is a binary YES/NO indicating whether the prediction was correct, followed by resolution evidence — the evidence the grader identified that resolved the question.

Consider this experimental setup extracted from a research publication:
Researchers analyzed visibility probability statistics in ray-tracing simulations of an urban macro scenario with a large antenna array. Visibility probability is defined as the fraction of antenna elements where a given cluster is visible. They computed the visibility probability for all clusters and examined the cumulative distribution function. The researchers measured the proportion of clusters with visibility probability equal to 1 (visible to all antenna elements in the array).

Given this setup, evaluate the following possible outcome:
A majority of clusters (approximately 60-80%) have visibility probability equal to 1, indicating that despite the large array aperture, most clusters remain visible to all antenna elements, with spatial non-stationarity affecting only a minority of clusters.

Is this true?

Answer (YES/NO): NO